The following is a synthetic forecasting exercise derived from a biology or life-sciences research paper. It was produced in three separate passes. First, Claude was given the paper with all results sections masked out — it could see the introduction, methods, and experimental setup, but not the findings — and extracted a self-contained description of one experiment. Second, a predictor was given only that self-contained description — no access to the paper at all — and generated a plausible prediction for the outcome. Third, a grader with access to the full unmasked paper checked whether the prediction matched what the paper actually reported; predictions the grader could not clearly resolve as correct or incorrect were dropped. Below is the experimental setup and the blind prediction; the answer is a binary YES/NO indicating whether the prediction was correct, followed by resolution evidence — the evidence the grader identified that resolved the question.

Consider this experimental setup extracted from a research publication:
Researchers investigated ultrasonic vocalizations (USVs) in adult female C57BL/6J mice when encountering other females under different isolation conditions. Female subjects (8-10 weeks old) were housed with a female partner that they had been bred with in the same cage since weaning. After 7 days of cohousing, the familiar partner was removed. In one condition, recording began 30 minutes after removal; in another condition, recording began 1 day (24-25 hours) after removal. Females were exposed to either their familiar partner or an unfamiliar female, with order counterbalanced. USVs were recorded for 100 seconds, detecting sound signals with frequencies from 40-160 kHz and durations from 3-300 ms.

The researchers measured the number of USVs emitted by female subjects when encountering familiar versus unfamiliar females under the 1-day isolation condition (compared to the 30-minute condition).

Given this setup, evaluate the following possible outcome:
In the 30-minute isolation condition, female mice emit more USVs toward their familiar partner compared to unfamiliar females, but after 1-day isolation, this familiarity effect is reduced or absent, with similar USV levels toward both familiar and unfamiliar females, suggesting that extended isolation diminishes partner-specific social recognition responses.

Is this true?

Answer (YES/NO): NO